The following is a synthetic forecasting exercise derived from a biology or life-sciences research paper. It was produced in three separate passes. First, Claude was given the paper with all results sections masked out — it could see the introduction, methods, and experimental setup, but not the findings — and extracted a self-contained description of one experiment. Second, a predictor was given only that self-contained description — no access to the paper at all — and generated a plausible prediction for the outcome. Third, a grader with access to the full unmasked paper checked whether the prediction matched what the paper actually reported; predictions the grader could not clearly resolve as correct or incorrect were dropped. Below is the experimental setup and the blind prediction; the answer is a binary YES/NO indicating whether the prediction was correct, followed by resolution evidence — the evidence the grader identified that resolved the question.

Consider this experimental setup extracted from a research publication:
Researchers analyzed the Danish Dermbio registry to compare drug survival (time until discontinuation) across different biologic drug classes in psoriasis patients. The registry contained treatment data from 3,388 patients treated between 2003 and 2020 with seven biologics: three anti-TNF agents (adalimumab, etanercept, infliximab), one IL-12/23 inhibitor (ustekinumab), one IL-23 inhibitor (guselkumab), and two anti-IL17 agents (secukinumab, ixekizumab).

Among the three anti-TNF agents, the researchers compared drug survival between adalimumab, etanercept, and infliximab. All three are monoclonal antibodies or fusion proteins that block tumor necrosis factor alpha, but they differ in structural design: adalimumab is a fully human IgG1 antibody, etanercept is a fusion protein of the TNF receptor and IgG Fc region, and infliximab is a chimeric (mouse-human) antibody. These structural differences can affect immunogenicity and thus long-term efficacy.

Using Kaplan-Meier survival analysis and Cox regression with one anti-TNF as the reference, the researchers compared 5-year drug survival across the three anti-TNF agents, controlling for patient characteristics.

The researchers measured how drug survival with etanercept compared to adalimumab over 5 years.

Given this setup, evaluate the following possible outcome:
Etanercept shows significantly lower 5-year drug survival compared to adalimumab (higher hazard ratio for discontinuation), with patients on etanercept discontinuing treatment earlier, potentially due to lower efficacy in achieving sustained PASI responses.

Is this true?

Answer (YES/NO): YES